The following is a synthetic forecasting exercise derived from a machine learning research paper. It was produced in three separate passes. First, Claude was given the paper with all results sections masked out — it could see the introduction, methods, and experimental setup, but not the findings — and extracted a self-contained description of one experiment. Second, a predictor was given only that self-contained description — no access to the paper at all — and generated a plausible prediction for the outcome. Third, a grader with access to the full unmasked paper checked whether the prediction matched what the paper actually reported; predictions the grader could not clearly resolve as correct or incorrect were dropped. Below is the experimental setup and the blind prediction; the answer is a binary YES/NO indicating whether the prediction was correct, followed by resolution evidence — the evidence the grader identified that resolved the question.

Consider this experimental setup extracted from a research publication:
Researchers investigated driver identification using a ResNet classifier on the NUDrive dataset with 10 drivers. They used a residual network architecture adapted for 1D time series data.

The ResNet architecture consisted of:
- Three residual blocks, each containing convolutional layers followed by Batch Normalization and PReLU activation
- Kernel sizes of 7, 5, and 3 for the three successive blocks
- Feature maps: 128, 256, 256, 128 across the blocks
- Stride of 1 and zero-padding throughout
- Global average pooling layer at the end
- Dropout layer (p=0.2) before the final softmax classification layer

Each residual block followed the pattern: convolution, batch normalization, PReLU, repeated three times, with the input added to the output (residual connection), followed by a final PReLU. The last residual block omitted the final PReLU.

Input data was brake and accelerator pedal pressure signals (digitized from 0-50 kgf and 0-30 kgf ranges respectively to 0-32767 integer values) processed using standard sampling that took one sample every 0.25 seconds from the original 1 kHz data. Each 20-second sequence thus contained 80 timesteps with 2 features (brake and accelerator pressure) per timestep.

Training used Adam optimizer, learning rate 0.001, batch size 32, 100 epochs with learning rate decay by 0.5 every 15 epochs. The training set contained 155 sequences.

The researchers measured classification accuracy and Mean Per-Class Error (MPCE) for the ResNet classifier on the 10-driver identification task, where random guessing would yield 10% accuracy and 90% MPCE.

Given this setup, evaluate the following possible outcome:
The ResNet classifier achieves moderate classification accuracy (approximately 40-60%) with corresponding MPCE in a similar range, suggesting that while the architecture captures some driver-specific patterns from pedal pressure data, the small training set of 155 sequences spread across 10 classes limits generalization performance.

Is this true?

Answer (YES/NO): YES